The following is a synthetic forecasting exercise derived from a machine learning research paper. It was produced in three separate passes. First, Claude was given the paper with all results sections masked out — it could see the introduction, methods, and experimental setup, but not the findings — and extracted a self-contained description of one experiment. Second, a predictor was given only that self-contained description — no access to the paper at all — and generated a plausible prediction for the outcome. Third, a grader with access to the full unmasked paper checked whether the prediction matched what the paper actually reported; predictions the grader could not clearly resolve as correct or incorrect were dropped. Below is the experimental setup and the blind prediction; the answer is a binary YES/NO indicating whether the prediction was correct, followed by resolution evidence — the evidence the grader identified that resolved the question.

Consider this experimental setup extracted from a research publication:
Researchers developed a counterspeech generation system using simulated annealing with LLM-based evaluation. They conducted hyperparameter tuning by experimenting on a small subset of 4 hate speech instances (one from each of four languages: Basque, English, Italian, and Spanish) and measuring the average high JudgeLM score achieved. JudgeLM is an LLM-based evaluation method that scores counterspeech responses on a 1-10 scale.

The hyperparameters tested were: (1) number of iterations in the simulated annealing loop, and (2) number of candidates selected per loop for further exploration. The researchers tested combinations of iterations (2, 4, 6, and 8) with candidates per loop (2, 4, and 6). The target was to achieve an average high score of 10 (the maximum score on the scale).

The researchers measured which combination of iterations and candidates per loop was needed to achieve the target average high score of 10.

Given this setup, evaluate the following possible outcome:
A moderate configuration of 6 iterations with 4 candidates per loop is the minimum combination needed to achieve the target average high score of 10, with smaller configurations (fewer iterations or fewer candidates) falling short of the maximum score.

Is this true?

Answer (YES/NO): NO